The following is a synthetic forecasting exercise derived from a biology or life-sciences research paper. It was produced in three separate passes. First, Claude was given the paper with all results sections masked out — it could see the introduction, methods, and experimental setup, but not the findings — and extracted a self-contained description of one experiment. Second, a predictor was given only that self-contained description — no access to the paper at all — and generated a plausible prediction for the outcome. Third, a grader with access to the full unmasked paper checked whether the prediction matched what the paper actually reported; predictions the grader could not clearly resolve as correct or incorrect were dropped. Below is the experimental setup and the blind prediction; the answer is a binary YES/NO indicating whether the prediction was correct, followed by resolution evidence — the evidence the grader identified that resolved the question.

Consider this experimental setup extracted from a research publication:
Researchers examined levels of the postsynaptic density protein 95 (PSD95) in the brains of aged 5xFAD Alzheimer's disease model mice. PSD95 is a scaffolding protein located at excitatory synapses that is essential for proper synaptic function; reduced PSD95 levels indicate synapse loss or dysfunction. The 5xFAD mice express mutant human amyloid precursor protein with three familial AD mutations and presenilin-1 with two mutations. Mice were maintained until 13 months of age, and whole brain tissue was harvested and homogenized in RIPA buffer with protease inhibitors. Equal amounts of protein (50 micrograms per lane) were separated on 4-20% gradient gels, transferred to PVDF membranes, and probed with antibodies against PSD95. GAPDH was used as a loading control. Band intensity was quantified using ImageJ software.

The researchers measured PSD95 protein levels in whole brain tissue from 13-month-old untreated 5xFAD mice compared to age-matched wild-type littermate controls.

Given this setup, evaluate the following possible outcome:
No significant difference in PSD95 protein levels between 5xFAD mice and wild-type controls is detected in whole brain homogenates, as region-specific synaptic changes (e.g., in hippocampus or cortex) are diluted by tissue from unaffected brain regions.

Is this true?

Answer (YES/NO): NO